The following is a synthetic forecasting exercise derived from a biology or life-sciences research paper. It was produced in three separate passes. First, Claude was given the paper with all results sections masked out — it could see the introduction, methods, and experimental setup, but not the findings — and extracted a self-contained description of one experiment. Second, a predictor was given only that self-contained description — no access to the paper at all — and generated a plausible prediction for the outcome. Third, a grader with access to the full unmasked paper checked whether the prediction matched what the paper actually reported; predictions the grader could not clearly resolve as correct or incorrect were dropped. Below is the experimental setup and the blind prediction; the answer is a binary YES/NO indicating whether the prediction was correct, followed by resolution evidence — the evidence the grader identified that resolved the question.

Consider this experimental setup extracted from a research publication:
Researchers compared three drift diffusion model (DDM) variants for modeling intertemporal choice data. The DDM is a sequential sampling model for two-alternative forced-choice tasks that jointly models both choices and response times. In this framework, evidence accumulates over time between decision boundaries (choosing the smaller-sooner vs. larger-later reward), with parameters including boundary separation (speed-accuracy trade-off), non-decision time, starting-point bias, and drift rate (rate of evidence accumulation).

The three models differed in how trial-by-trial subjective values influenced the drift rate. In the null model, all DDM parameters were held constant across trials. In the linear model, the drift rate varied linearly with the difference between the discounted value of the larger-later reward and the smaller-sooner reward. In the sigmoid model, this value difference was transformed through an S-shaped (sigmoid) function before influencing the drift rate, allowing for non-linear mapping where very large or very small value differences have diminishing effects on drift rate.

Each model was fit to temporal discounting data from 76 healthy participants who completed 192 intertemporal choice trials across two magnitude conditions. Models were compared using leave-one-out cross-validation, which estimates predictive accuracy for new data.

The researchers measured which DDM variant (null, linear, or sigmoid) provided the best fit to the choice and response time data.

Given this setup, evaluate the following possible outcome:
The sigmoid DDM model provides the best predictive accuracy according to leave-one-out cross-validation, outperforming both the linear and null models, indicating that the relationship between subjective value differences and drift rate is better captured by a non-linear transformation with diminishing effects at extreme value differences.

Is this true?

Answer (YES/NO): YES